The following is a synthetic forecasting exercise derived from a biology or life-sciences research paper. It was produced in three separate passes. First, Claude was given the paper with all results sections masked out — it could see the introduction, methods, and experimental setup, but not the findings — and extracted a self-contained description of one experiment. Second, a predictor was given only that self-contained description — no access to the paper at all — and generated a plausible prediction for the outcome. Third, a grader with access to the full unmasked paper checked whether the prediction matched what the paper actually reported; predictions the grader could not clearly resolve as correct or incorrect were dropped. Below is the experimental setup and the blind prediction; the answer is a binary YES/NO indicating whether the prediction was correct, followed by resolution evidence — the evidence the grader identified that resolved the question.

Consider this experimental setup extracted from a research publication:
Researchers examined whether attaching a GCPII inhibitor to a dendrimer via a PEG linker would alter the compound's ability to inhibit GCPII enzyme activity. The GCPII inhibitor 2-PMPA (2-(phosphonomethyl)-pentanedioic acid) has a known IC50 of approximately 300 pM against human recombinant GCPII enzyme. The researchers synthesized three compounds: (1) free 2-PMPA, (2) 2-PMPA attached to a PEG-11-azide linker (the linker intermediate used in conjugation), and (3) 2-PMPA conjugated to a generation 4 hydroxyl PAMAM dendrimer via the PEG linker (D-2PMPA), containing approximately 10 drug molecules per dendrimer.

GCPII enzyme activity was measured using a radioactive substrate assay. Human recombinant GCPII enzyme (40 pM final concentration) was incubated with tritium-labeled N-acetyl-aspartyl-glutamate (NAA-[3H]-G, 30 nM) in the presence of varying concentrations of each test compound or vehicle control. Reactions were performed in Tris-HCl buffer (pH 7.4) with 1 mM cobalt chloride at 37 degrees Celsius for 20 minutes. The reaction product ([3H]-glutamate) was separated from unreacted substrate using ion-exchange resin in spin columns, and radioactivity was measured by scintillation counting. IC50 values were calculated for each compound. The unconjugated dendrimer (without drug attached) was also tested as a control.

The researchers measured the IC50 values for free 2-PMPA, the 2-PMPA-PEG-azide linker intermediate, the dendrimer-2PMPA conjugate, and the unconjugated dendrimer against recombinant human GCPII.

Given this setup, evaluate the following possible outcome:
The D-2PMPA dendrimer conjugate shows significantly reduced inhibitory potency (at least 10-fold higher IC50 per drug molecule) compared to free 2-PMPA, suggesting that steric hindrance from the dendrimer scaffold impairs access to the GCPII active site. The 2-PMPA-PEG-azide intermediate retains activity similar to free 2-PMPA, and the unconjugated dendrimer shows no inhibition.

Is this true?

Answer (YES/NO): NO